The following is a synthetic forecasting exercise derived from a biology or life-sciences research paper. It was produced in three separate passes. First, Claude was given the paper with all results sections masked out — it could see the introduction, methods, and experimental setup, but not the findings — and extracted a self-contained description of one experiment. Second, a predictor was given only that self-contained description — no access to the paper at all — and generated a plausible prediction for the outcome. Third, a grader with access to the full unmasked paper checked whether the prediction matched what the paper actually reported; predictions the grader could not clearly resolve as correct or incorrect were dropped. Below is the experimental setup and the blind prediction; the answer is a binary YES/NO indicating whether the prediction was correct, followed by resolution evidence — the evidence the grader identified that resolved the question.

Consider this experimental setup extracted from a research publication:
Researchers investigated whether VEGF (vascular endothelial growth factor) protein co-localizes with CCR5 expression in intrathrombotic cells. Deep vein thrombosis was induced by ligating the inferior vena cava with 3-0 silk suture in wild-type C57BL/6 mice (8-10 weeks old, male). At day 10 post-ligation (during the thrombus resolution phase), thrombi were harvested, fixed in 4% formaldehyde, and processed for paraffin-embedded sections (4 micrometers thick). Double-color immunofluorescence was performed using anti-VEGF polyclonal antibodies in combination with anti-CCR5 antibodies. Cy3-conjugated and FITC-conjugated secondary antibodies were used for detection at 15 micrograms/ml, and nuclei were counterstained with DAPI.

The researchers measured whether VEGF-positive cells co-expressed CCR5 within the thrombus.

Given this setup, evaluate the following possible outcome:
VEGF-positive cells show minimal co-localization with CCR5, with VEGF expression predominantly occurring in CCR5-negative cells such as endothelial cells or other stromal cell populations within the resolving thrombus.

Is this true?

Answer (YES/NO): NO